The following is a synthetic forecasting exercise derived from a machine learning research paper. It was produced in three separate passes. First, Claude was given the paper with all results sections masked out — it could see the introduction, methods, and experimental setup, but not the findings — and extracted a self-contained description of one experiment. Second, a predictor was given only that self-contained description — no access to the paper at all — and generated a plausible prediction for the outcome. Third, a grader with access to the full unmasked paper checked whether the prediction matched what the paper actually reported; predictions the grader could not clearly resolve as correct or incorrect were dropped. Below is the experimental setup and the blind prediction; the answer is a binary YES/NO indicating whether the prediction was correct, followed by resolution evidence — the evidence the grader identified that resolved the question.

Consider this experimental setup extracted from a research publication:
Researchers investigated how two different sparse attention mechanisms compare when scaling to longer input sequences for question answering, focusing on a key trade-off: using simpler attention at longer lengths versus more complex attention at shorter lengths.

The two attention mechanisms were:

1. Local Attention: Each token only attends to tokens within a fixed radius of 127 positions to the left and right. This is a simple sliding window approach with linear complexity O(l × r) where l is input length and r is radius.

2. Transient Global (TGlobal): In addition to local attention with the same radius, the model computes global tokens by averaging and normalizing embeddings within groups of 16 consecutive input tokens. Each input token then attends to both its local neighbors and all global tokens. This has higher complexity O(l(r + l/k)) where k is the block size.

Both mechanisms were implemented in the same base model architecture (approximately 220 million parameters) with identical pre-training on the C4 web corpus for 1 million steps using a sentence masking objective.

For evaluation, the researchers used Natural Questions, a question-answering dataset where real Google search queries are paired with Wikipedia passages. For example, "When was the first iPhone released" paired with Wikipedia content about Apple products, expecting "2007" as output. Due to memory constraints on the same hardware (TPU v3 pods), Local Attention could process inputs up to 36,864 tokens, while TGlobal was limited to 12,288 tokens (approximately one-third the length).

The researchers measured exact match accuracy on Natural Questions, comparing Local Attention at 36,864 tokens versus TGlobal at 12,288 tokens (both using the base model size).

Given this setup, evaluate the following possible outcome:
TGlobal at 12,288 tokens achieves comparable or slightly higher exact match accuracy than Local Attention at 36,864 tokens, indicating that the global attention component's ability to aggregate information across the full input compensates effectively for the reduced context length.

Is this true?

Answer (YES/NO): YES